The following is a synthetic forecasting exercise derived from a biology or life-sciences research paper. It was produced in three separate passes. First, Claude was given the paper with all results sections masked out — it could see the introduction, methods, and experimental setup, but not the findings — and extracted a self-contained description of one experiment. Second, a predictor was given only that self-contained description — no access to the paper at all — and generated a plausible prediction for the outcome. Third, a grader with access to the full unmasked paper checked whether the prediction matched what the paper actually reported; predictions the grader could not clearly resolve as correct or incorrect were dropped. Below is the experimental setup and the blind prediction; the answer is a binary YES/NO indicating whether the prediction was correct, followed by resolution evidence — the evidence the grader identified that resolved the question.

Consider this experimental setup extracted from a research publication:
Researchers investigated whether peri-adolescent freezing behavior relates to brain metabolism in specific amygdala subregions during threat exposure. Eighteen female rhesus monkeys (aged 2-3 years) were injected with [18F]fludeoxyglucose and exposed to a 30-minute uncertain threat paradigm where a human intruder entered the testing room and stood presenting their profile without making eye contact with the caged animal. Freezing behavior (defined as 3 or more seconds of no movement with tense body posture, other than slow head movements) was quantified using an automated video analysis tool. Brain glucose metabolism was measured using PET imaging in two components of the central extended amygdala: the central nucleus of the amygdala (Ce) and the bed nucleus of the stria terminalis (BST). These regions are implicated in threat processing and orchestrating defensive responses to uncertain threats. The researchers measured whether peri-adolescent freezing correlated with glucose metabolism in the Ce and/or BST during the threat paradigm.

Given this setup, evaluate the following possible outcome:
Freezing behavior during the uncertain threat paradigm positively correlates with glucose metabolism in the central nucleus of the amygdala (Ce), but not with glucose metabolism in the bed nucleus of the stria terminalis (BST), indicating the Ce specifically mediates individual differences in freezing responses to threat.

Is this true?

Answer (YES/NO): YES